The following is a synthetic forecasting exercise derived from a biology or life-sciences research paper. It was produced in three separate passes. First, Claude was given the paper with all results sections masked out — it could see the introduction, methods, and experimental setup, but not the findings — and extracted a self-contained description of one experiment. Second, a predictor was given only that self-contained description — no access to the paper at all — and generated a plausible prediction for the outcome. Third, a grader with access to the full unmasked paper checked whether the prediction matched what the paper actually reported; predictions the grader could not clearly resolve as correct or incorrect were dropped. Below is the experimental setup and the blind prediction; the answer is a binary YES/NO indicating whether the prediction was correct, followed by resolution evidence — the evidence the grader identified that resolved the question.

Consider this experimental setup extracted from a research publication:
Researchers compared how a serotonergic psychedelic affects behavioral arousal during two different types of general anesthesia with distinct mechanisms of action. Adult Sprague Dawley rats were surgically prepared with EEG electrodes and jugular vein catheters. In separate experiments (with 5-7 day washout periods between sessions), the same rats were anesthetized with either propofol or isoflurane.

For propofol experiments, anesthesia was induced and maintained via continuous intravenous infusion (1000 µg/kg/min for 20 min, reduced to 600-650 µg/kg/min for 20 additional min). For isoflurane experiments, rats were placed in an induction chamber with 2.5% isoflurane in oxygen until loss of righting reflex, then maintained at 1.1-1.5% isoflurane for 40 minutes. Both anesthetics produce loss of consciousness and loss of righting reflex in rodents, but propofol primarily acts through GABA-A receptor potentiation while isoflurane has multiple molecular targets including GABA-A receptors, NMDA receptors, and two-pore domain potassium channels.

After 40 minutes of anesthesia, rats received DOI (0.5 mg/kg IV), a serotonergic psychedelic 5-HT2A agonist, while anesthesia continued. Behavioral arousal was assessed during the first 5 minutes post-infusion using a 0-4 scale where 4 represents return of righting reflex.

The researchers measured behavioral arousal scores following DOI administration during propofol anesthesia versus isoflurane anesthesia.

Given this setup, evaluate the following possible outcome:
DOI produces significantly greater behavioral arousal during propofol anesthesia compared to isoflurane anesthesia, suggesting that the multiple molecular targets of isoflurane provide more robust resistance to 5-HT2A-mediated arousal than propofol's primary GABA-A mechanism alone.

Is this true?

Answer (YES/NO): NO